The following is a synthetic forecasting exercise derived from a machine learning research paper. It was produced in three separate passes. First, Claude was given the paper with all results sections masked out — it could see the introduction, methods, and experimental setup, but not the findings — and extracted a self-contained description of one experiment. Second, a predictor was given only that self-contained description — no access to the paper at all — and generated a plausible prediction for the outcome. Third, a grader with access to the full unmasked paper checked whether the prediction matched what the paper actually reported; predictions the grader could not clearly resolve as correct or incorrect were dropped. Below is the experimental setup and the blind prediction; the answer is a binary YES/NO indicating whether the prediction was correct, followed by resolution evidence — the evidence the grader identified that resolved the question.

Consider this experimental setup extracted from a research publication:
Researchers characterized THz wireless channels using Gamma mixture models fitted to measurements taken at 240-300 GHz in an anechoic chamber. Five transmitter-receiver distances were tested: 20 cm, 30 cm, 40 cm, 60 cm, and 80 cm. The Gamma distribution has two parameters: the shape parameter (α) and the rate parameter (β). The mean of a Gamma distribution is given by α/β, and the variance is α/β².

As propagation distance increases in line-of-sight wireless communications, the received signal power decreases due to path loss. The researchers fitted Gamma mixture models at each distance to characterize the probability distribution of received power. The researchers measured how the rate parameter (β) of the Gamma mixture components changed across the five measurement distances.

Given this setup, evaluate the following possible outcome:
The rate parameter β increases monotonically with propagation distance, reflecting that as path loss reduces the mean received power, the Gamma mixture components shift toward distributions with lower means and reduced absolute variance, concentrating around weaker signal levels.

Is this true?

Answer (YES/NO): NO